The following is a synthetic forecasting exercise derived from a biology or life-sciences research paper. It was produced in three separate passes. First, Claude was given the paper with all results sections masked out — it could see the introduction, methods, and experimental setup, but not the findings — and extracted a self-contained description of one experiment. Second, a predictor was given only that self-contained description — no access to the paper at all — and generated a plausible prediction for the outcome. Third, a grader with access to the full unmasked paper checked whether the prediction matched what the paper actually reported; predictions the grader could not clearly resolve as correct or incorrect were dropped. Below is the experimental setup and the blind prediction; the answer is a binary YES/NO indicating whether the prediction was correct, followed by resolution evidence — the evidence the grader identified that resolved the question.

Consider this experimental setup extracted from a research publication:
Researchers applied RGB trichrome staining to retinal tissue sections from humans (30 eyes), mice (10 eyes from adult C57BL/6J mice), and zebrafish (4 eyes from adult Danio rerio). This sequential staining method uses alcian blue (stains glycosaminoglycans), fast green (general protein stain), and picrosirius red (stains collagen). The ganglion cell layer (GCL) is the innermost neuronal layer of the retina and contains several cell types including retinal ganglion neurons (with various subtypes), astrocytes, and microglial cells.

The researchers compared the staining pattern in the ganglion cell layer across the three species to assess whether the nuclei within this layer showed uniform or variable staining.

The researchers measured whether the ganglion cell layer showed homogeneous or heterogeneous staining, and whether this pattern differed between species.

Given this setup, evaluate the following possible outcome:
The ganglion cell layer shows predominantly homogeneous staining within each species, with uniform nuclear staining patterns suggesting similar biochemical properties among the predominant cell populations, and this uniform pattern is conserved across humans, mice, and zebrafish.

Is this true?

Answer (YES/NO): NO